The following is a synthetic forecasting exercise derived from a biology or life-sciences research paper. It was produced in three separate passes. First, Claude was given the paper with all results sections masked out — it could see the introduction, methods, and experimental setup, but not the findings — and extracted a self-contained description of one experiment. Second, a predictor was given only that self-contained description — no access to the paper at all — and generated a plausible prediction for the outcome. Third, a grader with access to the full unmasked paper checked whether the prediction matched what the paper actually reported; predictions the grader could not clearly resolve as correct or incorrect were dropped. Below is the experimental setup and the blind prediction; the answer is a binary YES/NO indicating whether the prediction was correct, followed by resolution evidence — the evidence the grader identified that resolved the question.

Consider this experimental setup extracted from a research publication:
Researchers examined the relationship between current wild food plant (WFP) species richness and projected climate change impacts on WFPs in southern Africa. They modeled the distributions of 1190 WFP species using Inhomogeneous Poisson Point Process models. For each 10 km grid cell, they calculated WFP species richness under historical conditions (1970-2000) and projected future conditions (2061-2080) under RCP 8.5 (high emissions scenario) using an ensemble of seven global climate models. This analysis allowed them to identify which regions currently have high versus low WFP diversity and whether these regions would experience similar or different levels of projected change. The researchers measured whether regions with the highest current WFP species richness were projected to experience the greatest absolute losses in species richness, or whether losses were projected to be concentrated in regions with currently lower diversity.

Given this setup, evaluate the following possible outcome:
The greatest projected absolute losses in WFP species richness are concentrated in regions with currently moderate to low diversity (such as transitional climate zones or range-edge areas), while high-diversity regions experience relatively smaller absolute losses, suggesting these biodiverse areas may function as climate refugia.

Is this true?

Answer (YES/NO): NO